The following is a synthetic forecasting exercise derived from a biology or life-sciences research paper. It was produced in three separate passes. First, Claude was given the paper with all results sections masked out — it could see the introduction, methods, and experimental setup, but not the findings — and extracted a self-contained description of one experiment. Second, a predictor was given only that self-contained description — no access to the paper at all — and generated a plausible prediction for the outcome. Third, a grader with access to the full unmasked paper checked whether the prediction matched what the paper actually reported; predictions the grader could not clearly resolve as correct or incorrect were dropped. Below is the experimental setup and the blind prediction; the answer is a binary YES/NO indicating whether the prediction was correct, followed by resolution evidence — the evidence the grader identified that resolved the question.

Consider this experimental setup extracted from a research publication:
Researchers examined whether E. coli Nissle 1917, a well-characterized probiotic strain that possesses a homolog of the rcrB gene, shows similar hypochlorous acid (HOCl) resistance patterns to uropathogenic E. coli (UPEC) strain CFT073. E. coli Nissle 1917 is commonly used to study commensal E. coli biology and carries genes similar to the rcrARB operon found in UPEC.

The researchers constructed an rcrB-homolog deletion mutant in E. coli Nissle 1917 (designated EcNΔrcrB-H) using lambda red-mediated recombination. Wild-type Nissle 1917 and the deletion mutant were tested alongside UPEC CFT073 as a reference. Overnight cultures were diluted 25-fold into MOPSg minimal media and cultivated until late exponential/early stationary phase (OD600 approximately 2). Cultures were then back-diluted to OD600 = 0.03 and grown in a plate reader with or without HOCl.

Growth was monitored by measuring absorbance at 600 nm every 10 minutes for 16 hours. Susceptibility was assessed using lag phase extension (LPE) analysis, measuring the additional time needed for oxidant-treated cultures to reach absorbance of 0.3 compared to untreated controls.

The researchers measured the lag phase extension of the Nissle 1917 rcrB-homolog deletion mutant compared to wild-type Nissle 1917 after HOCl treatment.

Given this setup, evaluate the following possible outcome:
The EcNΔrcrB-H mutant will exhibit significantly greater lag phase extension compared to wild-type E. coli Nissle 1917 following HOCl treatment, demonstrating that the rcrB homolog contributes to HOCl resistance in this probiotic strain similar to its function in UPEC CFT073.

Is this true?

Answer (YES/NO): YES